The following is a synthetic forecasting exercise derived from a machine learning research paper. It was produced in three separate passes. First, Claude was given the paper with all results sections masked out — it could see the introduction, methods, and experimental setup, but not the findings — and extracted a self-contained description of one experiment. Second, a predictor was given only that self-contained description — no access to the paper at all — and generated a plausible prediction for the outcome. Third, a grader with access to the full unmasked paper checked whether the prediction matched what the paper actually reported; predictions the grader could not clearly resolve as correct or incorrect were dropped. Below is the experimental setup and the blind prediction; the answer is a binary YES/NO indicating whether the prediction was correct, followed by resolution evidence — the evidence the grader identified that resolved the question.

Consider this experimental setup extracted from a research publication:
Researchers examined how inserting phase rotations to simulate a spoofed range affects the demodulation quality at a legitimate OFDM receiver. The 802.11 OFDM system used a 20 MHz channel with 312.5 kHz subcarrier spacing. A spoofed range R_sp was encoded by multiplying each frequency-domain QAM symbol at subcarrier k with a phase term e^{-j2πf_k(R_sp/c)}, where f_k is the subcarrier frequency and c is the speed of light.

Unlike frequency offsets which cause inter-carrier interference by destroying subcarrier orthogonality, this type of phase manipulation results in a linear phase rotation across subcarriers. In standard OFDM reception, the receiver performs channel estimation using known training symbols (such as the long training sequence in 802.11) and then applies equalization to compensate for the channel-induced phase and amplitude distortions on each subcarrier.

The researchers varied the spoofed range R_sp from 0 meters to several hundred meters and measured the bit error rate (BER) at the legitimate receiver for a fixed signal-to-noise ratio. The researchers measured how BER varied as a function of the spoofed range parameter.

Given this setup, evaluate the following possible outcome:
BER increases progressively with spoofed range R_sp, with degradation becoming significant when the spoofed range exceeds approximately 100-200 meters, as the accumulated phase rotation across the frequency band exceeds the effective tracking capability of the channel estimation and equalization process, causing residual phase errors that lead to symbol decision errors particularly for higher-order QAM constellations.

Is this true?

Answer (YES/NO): NO